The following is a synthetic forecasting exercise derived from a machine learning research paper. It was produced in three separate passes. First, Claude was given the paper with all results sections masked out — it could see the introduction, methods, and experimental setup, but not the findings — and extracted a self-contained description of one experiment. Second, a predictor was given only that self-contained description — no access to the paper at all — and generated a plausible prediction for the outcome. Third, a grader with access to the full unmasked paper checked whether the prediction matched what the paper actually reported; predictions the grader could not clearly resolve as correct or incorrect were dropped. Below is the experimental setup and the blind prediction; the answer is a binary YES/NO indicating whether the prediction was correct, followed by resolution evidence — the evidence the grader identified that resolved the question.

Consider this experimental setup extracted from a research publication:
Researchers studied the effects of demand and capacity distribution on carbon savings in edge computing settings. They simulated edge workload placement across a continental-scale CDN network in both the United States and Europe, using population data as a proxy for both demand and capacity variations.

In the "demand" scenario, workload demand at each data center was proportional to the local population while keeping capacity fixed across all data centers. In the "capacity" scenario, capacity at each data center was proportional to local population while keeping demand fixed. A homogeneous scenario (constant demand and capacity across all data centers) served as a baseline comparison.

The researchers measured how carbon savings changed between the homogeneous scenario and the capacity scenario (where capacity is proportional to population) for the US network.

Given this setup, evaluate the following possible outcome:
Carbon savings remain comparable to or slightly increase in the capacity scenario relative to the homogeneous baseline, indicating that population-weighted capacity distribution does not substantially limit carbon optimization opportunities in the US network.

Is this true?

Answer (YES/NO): NO